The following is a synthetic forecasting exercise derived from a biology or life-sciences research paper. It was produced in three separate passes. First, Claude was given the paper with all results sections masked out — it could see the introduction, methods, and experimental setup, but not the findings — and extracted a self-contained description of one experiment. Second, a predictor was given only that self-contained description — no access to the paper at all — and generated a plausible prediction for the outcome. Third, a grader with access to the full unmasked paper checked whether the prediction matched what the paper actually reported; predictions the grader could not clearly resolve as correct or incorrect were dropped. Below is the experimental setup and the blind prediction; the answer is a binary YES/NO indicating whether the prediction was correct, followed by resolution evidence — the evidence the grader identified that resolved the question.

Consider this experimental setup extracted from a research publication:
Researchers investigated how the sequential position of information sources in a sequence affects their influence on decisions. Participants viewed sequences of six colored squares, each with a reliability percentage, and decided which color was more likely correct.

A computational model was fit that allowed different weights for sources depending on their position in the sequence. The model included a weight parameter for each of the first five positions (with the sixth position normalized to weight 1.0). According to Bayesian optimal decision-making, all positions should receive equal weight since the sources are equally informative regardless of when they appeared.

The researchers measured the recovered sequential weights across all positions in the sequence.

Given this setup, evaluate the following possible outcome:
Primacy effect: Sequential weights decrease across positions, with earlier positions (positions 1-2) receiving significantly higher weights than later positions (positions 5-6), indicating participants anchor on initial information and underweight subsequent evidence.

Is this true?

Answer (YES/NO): NO